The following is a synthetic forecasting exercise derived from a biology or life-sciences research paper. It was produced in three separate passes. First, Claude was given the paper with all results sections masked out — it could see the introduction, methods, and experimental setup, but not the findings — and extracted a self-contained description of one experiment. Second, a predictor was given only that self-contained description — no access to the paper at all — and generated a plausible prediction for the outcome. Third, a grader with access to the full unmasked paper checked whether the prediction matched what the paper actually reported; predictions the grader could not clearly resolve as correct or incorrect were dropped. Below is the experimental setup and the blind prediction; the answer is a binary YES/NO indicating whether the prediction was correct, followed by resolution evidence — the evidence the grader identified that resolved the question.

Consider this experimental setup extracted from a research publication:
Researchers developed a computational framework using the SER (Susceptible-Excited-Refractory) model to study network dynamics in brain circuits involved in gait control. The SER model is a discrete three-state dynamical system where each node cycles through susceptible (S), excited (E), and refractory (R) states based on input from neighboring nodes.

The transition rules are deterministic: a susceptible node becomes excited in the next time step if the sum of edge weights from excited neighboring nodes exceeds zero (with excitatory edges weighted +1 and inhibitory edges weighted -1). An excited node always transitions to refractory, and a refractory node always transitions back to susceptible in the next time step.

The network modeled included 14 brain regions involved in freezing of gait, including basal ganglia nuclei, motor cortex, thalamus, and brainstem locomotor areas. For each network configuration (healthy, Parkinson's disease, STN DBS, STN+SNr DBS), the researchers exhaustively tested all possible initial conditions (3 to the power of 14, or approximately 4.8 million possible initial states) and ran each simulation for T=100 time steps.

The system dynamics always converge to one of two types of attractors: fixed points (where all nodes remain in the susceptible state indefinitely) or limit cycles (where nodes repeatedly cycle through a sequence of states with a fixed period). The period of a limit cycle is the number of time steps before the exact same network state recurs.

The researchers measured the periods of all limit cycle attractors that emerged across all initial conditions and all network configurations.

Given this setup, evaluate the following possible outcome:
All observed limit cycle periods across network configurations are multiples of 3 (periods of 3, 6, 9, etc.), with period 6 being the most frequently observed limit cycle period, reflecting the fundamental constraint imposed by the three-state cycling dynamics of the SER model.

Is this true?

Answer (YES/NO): NO